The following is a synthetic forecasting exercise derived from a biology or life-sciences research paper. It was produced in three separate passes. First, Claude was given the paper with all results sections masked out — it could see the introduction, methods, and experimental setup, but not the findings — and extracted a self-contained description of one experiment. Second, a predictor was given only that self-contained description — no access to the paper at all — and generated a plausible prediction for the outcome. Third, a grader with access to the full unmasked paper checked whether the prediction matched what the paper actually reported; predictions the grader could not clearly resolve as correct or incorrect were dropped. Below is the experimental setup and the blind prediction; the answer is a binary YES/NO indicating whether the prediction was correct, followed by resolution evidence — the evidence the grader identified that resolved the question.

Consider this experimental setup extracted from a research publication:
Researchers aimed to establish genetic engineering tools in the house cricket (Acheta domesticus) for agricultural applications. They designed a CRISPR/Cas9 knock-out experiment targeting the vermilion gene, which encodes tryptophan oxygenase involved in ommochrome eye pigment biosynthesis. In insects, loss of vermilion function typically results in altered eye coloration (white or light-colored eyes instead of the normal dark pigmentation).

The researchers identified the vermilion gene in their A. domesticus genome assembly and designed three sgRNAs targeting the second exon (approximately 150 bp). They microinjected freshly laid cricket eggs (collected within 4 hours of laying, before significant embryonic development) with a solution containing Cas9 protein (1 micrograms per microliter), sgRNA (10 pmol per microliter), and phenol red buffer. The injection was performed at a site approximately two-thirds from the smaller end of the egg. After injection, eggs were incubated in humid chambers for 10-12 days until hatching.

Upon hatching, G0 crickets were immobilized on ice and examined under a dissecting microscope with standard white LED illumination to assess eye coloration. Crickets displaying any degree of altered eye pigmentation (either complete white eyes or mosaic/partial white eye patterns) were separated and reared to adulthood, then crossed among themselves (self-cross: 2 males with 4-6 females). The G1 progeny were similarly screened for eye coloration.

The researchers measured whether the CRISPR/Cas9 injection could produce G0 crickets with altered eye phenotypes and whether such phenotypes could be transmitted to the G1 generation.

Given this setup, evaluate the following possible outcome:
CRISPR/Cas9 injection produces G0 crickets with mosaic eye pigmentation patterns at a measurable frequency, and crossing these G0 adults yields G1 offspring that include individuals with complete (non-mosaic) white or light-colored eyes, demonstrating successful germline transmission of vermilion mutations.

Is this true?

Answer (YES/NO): YES